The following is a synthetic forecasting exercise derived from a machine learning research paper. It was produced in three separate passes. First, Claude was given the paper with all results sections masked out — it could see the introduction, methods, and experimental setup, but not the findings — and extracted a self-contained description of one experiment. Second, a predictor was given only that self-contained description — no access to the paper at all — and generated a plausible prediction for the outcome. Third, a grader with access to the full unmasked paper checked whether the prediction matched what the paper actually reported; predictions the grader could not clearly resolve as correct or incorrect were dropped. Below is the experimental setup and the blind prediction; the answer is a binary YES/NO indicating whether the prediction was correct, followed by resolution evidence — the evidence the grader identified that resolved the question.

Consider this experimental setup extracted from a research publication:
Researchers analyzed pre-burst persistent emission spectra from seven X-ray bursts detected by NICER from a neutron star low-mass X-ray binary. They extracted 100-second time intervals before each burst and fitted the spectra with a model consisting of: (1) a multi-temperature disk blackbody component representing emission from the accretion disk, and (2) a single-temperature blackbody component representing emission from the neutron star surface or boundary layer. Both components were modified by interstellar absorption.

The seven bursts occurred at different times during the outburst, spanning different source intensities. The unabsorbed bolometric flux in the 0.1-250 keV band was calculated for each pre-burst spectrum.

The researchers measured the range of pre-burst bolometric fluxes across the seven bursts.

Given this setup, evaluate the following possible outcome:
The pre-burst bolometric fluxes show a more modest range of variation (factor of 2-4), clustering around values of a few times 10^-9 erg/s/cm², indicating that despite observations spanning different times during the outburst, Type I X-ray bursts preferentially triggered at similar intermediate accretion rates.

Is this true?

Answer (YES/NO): NO